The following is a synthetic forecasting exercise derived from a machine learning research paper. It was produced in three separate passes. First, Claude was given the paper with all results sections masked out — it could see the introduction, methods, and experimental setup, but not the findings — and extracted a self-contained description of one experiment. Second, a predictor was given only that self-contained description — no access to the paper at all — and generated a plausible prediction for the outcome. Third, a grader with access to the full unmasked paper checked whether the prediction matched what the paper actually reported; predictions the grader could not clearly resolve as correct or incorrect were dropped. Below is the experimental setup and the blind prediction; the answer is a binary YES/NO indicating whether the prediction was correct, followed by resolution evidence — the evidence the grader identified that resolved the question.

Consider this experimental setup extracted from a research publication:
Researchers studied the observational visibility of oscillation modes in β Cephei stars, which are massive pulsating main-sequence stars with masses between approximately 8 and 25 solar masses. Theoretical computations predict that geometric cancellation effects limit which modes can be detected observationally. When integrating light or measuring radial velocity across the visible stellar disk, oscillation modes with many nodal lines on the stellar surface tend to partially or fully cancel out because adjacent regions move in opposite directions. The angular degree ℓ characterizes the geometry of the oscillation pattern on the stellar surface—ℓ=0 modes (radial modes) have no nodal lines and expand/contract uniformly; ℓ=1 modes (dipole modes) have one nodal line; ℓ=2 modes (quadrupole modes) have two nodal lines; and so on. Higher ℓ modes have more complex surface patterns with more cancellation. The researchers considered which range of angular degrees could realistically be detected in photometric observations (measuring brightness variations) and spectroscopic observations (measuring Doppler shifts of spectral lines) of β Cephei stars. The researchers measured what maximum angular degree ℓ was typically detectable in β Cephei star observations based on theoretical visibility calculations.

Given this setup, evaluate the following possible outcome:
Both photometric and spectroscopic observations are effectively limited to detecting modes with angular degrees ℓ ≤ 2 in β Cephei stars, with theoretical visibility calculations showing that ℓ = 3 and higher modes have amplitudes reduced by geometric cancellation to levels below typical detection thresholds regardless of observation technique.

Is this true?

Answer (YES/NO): NO